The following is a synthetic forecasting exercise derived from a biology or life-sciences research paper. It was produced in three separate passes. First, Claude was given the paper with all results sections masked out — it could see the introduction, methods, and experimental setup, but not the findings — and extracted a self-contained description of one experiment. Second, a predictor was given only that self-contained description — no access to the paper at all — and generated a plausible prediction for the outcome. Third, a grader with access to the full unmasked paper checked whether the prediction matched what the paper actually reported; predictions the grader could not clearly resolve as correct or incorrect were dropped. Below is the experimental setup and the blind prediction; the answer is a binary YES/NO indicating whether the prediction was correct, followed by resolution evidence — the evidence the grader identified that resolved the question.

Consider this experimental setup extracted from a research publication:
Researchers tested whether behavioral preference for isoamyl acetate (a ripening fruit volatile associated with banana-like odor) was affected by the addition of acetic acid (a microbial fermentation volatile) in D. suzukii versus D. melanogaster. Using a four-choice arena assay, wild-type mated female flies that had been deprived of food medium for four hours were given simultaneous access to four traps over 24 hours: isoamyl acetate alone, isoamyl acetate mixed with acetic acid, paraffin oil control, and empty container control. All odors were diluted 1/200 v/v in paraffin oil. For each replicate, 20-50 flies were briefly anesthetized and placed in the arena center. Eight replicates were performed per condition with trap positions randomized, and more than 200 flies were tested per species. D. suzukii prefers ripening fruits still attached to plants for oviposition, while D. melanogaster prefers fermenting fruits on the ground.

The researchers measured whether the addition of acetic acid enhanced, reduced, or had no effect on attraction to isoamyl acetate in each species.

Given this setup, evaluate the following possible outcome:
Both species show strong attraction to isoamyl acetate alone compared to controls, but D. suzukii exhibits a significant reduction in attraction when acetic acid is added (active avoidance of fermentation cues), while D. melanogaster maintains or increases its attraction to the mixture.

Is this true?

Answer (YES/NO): NO